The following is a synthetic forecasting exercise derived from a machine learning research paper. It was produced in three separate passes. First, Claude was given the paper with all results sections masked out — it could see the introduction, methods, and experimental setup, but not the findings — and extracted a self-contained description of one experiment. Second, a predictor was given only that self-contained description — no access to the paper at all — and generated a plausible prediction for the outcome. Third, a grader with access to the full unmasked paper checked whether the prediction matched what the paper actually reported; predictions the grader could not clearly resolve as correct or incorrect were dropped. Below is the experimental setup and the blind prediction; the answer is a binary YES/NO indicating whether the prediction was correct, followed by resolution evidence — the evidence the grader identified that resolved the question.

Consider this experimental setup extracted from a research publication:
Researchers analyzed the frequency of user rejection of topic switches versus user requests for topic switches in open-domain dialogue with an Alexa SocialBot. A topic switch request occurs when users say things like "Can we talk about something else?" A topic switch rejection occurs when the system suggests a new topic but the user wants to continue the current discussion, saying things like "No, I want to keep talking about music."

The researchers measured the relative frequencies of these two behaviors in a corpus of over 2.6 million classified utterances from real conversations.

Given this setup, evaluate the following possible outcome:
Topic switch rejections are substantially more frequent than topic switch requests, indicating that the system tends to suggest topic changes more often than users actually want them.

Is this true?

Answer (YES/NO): NO